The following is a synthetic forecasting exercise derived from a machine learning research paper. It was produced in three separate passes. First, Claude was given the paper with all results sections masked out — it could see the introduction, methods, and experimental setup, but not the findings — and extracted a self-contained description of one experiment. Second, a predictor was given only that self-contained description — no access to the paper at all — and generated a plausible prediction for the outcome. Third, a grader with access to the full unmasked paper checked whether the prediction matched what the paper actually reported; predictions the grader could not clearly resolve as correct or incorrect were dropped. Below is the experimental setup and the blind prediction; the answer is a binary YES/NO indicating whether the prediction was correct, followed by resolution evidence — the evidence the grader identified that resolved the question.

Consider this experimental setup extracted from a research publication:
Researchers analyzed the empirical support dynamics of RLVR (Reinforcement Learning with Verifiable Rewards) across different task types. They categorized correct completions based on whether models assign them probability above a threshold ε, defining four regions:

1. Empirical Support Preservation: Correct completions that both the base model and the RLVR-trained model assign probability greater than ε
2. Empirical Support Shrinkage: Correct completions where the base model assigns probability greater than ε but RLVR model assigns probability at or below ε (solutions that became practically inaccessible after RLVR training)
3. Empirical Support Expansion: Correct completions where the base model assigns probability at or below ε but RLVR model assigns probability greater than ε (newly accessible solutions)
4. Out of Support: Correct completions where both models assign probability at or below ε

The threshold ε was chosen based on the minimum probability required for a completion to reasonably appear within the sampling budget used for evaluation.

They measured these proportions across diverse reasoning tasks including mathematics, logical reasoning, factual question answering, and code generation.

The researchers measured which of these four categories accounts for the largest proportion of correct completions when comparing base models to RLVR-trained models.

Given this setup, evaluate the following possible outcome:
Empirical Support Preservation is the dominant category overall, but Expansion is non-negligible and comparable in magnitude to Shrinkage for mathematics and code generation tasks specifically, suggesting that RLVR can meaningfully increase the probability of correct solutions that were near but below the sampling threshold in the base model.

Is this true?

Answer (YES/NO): NO